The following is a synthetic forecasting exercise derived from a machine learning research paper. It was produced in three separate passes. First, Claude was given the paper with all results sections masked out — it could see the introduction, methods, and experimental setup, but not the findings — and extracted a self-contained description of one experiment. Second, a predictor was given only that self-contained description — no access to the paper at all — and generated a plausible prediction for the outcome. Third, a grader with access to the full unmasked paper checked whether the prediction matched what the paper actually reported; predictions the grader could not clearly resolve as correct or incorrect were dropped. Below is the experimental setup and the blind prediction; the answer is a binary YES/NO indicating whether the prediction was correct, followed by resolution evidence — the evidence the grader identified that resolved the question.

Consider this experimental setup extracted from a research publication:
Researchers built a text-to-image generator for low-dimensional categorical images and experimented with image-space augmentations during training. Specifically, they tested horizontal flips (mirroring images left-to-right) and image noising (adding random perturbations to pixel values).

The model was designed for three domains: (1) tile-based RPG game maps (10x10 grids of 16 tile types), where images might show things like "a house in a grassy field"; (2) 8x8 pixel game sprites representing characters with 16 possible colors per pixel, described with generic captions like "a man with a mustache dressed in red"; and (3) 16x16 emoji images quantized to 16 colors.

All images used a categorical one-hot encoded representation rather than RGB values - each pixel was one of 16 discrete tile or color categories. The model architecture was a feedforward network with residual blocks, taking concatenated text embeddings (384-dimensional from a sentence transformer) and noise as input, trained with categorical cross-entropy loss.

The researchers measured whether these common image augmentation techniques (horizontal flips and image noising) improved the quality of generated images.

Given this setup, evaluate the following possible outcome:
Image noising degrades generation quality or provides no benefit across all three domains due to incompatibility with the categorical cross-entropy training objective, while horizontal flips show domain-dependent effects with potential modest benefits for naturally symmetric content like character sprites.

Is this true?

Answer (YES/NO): NO